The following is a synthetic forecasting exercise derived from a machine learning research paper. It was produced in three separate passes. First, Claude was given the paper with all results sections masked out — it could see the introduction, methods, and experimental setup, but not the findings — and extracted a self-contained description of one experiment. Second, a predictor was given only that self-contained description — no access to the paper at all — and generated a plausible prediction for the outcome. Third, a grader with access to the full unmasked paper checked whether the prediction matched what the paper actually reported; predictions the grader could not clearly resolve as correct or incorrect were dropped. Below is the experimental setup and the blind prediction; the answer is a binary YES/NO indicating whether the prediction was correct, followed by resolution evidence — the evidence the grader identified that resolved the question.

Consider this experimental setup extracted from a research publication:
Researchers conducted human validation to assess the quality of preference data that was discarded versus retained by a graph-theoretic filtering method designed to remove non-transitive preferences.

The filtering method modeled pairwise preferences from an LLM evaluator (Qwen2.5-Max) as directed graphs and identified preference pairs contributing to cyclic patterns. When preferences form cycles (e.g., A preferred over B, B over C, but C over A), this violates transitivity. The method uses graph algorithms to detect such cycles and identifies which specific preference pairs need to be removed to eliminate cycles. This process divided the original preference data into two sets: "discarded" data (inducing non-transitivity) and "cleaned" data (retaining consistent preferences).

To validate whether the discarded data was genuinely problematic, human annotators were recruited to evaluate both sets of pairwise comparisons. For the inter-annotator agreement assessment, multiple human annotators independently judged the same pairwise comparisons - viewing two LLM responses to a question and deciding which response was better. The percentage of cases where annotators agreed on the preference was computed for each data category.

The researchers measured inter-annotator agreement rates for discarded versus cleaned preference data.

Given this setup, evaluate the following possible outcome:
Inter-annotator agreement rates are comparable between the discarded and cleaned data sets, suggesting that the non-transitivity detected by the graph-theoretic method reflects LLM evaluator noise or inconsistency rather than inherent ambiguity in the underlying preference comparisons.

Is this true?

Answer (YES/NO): NO